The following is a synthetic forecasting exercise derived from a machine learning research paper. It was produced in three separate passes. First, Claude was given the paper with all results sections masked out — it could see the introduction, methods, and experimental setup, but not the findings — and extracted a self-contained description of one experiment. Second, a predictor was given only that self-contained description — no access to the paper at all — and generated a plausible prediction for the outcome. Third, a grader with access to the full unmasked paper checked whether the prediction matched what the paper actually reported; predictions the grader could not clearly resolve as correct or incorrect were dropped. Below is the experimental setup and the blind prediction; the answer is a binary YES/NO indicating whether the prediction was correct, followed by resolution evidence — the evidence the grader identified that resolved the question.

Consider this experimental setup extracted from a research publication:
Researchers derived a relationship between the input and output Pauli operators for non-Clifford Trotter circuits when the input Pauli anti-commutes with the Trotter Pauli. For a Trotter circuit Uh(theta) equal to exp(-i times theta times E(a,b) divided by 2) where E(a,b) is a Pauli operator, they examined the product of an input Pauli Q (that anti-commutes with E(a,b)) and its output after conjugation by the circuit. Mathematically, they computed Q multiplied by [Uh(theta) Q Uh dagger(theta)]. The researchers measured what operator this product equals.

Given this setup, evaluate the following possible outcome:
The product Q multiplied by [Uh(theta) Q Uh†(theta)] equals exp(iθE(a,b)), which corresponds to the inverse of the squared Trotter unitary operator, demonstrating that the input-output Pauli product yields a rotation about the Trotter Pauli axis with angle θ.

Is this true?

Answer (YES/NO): YES